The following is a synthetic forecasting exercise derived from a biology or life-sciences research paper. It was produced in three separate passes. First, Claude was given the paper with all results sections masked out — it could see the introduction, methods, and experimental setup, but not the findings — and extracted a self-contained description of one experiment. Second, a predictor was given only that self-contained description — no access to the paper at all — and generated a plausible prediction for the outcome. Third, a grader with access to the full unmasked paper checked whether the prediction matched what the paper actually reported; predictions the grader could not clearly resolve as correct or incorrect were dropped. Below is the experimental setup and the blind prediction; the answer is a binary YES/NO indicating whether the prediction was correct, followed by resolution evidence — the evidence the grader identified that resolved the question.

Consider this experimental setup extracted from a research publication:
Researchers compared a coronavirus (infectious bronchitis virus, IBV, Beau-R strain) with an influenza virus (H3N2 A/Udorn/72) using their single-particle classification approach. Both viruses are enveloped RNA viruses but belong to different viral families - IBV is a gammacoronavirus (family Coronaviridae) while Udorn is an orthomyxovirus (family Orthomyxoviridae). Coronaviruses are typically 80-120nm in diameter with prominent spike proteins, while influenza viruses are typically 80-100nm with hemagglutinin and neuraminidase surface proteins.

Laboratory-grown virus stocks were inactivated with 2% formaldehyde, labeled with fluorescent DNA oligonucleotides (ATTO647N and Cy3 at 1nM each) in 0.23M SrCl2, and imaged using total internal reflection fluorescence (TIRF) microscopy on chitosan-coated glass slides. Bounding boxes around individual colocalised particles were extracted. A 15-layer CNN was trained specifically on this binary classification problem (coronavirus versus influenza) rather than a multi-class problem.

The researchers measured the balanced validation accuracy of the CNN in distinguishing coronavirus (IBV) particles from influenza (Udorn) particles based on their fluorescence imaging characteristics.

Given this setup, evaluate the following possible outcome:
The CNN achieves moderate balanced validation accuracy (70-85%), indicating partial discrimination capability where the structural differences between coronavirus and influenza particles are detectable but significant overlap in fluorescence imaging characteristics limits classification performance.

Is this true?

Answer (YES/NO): NO